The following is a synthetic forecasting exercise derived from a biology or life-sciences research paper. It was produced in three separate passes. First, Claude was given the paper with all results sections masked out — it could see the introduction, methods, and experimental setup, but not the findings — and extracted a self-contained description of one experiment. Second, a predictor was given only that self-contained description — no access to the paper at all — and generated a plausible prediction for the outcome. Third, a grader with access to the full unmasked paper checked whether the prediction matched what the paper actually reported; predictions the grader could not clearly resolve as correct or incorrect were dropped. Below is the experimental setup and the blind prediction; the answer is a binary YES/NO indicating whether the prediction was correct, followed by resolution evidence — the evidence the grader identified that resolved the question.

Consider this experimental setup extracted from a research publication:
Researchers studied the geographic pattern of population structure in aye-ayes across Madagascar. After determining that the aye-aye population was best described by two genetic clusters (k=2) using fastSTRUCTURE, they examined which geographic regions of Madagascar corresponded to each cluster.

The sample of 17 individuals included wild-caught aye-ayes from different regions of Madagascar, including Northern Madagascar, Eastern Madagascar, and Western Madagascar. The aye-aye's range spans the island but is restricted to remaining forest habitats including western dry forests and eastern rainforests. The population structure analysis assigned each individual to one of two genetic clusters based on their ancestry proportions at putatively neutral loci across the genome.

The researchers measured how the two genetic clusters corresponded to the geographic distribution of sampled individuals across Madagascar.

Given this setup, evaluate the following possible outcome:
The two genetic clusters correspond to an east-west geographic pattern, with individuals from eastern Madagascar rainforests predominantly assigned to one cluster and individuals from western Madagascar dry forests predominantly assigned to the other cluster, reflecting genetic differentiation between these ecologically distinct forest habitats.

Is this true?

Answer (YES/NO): NO